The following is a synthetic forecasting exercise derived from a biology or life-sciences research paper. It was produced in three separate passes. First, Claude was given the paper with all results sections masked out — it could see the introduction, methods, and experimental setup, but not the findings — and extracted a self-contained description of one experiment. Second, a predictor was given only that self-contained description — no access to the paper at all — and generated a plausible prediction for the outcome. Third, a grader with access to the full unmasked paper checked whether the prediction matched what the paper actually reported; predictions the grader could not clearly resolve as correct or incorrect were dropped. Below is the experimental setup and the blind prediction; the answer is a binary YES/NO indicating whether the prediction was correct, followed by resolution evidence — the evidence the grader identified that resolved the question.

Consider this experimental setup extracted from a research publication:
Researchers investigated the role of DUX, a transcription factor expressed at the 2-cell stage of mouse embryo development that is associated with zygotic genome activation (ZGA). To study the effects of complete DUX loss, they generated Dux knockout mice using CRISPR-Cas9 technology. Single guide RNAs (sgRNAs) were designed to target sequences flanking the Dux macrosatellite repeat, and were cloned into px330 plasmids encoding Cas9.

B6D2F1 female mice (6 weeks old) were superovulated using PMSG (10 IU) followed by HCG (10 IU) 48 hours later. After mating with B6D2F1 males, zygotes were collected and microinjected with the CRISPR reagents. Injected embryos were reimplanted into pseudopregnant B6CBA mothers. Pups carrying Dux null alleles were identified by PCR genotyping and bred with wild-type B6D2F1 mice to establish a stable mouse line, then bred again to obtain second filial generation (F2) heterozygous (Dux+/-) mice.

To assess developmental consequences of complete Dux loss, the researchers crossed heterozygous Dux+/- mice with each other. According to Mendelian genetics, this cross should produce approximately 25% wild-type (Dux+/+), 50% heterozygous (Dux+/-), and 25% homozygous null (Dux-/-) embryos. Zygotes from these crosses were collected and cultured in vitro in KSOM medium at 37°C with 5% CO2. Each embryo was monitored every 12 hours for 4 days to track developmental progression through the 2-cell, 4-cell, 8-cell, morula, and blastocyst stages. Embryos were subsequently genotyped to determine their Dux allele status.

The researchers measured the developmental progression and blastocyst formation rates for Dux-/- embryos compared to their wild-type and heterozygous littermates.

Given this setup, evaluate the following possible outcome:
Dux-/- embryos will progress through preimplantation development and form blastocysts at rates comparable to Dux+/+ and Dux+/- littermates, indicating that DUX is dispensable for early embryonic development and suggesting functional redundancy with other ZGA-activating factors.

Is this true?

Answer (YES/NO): NO